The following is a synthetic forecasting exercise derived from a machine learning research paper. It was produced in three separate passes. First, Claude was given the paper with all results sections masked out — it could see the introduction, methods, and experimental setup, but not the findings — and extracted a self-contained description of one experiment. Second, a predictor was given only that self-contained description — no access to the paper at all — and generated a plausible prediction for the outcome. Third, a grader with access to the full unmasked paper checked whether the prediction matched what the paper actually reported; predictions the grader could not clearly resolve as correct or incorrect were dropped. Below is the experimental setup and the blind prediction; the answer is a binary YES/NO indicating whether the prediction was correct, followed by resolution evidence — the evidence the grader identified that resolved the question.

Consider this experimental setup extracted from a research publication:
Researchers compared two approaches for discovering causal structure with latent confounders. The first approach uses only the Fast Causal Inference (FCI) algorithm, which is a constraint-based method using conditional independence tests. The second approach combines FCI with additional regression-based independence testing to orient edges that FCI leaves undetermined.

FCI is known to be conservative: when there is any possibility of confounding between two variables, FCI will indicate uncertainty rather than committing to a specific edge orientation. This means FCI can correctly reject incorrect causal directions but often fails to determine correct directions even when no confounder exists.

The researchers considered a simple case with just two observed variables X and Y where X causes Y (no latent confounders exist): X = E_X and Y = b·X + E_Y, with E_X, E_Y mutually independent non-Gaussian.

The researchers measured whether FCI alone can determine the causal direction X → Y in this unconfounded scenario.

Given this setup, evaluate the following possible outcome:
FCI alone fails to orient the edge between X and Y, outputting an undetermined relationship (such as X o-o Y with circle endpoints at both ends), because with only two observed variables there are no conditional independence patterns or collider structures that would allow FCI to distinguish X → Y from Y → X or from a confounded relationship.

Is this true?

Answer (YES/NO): YES